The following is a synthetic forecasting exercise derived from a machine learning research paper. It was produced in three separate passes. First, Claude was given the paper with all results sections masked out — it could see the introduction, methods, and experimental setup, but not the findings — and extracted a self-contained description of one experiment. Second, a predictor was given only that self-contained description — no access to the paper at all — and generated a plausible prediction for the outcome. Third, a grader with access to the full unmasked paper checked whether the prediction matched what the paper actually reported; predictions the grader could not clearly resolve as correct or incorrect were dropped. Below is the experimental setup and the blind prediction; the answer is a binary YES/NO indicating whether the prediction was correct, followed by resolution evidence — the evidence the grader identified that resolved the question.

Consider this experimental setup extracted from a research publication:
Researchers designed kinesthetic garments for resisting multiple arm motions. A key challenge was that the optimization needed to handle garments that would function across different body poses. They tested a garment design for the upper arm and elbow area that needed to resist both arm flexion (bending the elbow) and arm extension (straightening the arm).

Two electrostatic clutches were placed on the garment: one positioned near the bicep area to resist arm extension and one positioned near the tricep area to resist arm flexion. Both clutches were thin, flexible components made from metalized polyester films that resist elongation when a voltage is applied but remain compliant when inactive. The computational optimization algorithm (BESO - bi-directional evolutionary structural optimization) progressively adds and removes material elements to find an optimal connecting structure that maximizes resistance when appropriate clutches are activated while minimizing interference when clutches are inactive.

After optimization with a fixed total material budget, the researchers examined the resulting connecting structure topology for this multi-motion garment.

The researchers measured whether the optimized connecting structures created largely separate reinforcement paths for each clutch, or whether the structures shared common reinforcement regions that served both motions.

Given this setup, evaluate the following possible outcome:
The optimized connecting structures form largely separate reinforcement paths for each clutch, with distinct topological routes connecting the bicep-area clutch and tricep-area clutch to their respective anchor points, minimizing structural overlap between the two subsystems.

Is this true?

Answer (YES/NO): NO